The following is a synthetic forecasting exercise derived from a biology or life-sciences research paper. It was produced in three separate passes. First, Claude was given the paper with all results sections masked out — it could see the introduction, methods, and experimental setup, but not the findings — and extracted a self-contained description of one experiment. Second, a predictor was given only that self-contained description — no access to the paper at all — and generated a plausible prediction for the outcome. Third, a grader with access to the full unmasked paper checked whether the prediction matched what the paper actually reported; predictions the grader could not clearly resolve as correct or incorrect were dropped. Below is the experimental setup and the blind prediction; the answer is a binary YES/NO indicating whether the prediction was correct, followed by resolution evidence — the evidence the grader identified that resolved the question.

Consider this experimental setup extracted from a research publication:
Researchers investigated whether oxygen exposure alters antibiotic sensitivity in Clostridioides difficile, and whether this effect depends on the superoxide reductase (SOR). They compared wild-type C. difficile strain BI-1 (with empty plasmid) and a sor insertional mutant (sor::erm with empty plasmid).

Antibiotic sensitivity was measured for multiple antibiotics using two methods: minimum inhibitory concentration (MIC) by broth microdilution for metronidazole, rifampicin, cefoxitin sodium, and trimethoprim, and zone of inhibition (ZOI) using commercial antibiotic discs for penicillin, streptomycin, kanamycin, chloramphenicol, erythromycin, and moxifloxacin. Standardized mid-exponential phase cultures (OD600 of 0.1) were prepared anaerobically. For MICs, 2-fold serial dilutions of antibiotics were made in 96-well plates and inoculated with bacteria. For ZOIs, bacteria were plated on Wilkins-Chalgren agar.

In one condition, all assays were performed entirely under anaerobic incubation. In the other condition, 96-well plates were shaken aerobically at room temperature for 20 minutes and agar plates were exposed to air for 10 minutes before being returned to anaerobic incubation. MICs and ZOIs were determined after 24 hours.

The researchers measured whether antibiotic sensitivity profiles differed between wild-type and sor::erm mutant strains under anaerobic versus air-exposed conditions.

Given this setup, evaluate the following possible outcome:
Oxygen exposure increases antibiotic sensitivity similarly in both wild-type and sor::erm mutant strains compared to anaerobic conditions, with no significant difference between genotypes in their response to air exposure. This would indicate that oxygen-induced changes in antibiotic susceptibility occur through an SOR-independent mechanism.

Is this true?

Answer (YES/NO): YES